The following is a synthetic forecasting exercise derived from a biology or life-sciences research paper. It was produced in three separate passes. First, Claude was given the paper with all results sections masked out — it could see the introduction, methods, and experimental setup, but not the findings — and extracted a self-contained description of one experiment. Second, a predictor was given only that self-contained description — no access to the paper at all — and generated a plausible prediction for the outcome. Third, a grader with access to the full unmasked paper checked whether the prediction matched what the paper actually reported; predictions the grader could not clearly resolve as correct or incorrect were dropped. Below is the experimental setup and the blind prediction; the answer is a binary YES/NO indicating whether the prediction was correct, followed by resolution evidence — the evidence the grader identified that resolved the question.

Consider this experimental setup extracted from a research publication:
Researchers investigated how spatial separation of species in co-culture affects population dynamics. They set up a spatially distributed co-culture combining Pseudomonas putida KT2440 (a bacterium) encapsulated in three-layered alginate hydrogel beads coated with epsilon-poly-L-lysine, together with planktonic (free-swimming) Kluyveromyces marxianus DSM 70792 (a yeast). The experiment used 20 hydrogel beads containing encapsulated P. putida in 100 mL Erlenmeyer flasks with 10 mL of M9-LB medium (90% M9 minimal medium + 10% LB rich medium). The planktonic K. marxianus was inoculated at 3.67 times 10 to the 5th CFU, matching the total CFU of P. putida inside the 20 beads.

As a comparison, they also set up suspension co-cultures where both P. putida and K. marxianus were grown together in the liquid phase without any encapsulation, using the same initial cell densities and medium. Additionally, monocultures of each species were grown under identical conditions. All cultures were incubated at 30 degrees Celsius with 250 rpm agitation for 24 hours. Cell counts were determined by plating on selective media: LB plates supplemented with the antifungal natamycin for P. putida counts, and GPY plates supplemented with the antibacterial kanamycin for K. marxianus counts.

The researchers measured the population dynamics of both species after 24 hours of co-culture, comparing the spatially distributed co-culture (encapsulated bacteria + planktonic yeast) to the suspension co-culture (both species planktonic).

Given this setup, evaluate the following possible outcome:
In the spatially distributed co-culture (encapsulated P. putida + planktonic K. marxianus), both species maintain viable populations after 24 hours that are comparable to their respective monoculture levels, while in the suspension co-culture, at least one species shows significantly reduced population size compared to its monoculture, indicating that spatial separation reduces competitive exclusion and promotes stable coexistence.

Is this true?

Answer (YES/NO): YES